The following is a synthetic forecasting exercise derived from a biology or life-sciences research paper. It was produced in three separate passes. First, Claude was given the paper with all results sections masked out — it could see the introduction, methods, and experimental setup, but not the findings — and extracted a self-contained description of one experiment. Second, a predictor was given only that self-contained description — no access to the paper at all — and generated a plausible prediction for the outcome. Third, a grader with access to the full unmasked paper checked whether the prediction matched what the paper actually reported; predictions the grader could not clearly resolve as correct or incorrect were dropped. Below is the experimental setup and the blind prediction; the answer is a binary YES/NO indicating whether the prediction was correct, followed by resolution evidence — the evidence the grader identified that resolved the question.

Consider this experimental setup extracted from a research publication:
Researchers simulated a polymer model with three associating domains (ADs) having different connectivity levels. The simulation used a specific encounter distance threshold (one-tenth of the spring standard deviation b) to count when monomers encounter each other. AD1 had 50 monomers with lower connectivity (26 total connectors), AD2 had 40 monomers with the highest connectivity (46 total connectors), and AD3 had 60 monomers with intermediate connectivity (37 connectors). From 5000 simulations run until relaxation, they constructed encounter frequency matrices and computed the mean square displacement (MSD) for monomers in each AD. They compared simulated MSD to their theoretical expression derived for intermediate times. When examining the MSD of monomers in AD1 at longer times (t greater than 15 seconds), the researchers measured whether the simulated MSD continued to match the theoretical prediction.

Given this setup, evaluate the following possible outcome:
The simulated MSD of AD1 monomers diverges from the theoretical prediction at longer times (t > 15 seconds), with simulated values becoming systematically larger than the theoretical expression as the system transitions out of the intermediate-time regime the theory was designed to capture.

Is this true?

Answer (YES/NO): YES